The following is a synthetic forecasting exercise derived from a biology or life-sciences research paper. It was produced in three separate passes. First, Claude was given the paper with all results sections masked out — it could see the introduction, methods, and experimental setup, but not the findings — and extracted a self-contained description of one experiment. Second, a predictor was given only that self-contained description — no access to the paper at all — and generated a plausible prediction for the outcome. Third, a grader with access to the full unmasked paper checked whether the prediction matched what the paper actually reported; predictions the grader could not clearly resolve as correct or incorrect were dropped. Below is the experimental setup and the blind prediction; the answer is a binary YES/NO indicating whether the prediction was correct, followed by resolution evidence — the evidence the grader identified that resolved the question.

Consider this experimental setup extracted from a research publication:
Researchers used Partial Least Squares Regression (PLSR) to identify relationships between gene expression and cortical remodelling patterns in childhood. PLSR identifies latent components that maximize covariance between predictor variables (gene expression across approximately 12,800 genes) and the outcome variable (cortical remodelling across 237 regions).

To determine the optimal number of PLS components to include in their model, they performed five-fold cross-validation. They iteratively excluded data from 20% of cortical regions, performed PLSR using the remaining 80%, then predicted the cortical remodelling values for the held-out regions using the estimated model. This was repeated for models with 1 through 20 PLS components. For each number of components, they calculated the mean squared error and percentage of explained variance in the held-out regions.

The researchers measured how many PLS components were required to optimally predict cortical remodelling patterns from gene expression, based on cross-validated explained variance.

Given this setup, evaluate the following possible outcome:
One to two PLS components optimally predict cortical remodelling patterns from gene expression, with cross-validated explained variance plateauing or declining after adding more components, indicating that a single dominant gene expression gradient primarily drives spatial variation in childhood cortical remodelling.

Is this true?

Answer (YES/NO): NO